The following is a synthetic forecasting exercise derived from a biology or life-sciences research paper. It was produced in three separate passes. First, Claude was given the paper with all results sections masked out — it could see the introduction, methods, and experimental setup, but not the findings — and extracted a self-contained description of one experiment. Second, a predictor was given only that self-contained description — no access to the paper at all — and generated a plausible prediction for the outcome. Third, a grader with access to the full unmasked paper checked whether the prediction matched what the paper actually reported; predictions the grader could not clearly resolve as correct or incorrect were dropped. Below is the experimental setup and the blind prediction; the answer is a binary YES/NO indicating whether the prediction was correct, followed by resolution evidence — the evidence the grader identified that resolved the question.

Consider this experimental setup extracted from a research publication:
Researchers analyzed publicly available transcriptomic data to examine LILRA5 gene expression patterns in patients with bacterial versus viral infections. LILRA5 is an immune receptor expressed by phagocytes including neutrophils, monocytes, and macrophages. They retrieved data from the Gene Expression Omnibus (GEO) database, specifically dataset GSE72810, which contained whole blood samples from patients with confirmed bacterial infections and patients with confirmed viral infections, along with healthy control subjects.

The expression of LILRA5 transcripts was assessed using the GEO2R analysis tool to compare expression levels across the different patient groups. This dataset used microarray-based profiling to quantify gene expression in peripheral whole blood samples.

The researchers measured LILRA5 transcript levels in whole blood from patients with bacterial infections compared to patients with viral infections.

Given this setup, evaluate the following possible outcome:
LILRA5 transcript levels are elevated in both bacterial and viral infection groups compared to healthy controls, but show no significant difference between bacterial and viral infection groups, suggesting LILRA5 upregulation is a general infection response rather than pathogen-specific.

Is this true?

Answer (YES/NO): YES